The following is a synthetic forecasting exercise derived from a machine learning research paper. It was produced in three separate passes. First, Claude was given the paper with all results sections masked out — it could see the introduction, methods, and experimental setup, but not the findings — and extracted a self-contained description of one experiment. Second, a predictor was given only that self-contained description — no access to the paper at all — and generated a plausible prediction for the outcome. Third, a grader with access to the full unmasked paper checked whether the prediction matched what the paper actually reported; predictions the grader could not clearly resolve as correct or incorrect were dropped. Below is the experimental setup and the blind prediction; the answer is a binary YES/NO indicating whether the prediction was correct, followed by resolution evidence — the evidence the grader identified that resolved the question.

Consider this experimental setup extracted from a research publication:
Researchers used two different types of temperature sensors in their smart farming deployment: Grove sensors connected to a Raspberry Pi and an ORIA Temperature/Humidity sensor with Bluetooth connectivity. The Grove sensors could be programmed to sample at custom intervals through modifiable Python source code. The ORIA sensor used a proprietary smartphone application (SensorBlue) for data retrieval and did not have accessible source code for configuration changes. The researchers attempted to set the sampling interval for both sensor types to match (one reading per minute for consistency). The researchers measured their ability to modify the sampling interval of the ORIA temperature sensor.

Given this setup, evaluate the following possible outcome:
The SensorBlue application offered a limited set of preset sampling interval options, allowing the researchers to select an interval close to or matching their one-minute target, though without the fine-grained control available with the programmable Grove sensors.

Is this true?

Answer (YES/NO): NO